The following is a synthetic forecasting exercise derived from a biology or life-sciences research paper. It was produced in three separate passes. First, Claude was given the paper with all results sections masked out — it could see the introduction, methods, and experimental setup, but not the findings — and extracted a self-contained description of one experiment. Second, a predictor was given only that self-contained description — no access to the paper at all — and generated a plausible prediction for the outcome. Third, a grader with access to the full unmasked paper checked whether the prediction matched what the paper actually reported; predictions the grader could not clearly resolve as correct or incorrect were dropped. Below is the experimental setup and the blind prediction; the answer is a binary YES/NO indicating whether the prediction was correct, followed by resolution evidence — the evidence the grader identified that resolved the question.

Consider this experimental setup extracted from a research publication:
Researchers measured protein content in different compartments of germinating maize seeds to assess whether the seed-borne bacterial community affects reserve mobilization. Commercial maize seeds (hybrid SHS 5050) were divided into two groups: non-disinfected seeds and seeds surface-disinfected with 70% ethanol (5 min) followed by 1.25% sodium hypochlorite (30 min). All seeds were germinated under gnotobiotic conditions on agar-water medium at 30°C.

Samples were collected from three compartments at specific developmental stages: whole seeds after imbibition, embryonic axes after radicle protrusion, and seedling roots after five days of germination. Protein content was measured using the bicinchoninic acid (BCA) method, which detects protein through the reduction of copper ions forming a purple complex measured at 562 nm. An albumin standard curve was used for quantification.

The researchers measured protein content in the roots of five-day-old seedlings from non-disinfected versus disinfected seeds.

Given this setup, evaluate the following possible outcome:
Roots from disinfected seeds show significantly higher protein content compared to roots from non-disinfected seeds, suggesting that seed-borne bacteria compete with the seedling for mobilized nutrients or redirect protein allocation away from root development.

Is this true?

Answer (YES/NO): YES